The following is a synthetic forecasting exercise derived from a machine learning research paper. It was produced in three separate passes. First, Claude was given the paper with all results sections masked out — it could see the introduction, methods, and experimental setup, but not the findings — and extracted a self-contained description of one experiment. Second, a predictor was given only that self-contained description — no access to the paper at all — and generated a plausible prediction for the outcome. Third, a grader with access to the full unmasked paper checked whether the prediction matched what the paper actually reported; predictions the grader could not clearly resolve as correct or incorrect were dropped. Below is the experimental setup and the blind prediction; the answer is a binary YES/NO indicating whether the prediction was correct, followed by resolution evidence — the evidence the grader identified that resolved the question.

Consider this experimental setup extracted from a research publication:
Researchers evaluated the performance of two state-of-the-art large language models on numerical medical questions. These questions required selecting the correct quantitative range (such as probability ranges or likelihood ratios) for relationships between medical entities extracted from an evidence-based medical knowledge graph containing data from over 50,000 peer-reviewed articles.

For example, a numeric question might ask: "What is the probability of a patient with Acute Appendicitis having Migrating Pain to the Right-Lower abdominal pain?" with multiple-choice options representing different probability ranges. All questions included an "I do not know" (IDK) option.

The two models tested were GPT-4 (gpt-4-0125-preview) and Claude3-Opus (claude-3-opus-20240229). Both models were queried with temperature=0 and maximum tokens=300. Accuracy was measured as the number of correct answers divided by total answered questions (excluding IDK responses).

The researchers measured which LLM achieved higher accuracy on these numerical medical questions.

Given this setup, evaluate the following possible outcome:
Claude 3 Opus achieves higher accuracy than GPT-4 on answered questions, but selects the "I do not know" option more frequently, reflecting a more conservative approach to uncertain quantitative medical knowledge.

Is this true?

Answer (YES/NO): YES